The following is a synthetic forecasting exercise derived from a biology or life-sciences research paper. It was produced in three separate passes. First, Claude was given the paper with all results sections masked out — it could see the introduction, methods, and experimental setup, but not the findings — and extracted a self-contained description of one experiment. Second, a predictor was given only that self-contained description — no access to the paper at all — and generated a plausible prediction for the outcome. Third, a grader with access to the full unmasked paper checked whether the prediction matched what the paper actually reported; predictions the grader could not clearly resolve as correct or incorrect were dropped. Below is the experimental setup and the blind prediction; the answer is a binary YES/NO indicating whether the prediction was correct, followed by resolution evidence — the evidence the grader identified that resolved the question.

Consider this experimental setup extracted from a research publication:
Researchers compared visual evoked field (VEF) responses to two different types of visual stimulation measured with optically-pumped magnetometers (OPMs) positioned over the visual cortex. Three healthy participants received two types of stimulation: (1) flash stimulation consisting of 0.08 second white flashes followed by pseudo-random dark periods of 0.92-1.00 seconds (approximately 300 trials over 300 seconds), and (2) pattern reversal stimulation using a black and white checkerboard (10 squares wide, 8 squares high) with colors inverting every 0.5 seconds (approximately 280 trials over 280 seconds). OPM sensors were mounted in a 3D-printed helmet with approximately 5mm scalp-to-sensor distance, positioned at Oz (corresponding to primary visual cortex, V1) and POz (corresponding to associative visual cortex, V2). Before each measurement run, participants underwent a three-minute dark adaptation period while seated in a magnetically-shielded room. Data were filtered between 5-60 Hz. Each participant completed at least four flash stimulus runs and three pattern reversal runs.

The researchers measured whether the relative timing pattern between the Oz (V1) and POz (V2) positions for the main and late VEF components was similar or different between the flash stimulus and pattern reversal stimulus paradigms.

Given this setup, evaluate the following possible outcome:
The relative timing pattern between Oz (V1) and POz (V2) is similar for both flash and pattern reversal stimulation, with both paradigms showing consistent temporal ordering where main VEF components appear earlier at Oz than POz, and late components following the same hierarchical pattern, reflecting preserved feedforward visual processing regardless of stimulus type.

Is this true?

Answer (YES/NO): NO